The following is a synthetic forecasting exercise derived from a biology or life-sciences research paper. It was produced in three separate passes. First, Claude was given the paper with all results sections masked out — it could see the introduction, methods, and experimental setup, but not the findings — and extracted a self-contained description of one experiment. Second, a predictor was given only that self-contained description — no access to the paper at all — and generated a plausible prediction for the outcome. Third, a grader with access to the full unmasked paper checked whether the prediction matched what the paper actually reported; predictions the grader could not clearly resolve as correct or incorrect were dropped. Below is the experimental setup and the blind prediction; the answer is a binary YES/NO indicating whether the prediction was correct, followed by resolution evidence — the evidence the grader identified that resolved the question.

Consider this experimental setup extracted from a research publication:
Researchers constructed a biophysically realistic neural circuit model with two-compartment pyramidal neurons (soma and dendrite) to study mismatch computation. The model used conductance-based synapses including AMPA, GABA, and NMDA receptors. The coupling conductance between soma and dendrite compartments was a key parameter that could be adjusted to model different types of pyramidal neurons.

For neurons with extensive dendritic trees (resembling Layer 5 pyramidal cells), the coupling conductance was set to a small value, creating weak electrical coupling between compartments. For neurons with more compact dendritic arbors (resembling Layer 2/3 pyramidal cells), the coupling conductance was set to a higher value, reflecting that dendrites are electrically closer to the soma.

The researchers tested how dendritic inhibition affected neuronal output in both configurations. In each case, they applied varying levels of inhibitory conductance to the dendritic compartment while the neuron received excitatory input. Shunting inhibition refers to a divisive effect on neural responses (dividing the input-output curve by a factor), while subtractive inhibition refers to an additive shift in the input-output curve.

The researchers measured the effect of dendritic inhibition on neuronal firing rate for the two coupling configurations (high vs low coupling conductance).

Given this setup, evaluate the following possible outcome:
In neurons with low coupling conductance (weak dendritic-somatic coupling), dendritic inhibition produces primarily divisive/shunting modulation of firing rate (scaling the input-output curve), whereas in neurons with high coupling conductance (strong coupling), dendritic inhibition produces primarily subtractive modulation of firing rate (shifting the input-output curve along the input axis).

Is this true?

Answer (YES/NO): YES